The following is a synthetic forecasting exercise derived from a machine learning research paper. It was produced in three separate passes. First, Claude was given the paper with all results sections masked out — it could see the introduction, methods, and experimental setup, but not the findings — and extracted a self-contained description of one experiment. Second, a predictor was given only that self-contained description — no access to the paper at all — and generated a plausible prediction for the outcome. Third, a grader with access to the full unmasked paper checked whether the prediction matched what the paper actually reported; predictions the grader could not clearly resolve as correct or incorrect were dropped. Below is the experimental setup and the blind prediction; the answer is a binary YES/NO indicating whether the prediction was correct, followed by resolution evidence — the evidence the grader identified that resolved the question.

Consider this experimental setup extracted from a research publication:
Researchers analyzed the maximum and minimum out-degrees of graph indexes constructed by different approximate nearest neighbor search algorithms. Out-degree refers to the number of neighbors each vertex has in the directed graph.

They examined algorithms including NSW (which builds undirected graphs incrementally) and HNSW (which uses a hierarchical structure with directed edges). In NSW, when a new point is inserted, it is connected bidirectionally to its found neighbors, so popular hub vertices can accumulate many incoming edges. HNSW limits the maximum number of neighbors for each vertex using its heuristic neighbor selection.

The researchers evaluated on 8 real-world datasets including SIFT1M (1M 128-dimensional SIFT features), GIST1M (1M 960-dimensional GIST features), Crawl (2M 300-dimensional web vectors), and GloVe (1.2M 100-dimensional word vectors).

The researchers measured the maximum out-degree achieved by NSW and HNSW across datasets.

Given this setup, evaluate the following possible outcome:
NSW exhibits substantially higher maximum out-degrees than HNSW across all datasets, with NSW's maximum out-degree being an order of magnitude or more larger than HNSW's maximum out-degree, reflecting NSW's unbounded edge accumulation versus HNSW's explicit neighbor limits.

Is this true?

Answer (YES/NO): YES